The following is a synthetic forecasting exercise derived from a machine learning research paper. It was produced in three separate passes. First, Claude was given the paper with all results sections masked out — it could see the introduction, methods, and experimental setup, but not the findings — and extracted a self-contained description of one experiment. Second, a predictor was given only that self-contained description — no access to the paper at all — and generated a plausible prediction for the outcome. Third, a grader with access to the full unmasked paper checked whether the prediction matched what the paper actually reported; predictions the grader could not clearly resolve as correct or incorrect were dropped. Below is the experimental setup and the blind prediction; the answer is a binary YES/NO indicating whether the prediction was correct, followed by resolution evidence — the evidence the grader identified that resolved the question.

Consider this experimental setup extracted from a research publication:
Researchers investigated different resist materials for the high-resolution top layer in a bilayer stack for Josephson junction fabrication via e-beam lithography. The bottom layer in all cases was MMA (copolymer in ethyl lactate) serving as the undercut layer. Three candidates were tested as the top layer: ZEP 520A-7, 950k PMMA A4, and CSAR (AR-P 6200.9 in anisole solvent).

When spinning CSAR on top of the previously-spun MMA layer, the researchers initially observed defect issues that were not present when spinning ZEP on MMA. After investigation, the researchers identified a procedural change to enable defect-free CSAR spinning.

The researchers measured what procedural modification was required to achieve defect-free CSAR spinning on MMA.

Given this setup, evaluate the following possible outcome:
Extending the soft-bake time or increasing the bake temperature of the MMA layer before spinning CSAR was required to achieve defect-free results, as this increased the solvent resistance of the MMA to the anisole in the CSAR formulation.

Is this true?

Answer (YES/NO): NO